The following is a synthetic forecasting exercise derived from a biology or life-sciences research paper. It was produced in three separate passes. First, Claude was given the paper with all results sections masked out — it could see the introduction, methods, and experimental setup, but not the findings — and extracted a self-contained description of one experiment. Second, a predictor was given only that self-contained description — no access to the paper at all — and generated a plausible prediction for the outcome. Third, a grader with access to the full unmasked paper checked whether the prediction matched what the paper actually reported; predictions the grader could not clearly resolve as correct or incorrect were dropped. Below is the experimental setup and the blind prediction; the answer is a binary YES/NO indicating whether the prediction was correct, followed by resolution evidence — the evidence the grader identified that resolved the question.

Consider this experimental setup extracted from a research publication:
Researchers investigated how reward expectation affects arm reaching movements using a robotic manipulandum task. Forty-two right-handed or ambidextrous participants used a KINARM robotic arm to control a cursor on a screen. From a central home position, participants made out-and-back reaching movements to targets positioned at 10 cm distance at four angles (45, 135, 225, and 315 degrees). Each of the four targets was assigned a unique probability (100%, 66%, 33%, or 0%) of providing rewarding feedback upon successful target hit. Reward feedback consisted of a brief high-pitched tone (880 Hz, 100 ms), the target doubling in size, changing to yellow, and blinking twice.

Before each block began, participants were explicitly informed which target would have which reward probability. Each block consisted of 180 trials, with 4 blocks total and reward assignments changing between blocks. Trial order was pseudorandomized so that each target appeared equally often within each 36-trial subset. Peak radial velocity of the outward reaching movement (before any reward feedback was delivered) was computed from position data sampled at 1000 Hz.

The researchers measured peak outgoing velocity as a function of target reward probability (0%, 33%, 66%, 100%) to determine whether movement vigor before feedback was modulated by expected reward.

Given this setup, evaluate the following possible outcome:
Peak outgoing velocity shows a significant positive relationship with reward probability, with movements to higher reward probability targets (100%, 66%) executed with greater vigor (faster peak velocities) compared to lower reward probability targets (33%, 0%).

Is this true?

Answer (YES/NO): YES